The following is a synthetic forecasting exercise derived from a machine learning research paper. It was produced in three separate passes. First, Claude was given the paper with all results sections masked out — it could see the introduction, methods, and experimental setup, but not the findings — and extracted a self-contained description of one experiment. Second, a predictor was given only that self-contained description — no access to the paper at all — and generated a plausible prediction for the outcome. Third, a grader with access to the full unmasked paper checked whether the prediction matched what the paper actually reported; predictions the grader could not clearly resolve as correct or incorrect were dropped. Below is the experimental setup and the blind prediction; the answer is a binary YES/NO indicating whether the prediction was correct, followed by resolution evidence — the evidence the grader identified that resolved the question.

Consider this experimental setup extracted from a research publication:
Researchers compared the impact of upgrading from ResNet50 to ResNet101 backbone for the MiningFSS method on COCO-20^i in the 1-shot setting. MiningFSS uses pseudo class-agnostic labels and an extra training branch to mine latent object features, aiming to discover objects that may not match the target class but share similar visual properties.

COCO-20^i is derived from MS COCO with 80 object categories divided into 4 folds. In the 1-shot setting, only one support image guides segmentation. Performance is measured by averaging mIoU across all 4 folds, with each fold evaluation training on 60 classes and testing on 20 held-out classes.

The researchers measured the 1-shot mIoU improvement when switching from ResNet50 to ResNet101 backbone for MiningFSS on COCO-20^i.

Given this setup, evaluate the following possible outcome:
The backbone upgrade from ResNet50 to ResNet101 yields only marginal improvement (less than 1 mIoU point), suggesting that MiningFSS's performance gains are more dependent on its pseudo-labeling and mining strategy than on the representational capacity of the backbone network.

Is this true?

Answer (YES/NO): NO